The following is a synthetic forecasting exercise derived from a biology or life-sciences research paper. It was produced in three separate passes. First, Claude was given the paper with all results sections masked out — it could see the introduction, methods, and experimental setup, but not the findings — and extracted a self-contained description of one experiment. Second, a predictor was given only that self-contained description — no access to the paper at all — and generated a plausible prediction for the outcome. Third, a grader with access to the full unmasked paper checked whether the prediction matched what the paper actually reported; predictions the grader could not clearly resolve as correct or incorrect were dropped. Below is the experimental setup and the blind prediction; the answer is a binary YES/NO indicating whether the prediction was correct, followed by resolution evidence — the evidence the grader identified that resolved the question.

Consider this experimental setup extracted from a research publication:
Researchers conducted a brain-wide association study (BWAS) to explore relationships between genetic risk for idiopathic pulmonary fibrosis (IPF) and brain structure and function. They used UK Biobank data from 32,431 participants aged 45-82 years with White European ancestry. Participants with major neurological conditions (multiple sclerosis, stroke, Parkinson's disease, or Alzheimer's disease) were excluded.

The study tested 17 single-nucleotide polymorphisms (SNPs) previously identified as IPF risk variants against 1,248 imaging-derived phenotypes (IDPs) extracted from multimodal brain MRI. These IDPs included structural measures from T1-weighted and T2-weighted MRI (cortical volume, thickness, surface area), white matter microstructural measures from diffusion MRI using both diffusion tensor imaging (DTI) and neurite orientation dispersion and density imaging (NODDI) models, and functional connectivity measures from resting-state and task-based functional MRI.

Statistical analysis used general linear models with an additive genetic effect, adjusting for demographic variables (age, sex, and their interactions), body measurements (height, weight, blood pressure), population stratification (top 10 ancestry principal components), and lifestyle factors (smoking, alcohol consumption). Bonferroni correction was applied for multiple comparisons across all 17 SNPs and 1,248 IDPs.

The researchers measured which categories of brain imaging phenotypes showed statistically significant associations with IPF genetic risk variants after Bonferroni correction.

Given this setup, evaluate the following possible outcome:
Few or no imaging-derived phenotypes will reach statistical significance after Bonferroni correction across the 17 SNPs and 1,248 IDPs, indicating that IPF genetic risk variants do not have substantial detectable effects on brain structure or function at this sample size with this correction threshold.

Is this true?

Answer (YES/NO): NO